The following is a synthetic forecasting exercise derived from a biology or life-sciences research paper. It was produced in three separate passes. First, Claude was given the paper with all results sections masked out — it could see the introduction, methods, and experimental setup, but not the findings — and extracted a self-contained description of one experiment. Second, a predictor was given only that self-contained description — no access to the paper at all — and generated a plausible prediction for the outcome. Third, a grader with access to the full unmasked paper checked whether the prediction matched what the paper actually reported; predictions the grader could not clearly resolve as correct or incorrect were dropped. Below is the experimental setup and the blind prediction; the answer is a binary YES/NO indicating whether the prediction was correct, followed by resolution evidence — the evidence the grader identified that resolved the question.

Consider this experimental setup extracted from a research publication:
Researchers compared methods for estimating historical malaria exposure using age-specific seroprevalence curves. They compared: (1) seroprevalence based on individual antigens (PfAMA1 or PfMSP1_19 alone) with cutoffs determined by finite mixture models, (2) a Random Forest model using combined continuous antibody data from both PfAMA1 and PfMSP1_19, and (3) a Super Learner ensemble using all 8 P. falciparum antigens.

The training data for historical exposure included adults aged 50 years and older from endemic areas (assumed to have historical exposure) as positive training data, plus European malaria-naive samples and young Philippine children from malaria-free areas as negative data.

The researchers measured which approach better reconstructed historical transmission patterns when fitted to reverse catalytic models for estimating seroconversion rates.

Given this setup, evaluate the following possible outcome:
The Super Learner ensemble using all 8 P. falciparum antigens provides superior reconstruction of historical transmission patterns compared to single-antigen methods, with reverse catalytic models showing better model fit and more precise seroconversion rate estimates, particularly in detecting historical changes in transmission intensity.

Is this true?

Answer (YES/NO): NO